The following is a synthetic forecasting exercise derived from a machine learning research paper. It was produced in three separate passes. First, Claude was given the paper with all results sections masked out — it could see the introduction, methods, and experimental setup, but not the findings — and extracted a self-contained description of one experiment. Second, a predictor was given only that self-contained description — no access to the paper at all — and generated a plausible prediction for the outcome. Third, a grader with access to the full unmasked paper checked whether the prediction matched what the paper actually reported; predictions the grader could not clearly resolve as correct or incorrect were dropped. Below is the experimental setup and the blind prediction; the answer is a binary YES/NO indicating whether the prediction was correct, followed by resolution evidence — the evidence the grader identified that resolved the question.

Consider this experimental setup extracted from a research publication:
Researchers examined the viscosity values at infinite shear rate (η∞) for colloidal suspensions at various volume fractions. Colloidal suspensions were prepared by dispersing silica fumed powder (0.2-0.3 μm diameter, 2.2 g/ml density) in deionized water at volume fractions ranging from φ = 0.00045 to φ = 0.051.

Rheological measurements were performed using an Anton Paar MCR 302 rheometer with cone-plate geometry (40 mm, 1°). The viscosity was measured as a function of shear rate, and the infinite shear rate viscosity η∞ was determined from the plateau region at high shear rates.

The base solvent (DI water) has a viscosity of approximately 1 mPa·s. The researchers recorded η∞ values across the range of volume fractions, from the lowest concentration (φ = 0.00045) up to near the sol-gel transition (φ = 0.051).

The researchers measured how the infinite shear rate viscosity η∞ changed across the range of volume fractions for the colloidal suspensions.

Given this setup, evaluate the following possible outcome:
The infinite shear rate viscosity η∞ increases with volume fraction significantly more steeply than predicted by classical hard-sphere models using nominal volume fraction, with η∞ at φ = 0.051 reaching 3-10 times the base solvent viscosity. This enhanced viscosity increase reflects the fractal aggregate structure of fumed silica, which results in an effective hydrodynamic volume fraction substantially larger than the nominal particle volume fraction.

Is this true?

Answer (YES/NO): NO